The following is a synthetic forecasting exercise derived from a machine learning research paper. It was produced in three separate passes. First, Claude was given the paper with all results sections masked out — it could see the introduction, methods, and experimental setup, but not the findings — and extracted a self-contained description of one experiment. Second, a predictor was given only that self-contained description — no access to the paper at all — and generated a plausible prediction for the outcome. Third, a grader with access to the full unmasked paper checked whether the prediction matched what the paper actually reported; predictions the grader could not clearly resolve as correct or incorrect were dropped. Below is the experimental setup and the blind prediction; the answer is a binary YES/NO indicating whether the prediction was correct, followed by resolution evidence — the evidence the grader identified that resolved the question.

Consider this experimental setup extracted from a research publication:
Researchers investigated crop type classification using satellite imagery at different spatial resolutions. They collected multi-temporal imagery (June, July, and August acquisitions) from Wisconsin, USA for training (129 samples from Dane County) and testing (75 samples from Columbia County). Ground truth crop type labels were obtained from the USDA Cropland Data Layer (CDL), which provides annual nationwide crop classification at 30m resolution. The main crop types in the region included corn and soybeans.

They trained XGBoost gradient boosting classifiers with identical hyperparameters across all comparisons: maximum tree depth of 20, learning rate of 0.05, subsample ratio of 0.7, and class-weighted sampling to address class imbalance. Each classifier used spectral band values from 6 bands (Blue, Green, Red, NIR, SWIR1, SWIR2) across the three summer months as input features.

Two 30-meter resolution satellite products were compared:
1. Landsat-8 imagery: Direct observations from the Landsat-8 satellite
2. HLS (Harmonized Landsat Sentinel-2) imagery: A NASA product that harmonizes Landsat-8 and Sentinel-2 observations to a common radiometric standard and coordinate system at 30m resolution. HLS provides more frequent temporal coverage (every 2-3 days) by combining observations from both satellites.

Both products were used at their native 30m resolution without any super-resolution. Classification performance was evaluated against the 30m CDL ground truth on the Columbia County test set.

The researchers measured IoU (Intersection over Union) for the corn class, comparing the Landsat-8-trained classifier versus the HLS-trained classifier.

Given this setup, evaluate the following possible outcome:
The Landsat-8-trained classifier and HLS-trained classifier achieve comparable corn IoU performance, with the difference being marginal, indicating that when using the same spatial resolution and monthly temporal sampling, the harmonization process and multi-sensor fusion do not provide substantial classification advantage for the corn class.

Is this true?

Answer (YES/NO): YES